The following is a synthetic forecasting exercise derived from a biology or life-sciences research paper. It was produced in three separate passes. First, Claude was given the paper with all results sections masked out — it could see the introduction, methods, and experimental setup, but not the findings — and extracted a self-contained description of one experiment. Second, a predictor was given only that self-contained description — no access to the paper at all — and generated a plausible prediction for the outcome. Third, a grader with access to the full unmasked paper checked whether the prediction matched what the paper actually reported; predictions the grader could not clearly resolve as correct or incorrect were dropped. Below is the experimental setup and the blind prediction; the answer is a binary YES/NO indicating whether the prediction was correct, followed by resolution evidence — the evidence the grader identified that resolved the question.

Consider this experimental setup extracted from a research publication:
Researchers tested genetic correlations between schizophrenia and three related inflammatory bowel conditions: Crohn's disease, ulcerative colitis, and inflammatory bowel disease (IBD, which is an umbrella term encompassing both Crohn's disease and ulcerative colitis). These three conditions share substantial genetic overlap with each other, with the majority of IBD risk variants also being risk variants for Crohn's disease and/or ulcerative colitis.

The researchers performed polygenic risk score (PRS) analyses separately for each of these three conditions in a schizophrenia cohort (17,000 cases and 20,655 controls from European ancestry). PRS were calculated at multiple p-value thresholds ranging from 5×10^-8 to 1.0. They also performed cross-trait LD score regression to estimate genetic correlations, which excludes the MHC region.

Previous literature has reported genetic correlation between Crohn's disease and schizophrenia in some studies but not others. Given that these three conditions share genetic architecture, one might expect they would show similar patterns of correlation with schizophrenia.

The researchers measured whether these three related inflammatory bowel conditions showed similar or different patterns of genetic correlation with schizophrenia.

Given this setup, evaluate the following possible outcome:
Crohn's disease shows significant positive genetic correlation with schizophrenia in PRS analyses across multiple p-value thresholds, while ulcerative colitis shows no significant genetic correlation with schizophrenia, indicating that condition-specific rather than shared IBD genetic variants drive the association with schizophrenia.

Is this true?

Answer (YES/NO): NO